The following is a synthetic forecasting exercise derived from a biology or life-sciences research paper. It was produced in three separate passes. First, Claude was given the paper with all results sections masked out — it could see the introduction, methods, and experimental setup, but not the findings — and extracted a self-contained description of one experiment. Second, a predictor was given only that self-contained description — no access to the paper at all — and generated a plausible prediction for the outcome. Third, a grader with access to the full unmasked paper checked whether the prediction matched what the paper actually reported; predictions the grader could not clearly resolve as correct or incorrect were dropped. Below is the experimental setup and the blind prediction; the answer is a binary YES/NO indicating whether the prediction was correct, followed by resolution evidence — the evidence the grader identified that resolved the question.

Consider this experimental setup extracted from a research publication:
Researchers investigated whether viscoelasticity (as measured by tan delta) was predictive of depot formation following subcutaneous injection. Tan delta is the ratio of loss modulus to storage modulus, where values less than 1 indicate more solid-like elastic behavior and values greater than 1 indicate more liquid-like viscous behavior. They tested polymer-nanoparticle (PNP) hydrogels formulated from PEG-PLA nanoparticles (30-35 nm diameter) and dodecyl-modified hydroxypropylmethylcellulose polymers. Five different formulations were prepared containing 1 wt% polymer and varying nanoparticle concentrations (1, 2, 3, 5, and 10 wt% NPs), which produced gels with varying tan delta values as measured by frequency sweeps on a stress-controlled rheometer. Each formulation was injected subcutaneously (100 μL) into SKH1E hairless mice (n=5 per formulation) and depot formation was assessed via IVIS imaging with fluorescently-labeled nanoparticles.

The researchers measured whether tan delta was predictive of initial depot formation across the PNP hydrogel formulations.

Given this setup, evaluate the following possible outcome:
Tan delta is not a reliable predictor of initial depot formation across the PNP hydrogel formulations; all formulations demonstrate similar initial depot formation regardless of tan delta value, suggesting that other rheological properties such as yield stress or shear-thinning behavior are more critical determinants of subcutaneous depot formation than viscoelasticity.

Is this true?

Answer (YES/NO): NO